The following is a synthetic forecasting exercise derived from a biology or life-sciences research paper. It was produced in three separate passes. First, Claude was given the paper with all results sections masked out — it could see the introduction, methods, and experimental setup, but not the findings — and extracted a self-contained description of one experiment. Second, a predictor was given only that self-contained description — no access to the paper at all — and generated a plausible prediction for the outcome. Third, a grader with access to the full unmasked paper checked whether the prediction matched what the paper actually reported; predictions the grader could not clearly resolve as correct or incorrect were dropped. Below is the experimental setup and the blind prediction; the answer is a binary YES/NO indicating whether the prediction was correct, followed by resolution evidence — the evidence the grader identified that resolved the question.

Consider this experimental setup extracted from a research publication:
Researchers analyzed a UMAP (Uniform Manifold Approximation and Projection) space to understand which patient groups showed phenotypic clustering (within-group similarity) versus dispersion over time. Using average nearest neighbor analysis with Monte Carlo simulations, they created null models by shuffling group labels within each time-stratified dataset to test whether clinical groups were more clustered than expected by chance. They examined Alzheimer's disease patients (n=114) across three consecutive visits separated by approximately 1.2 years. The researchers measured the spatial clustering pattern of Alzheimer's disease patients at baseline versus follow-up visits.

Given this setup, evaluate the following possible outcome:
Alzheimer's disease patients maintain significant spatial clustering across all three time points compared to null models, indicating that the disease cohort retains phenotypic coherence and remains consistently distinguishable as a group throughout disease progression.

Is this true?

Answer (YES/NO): NO